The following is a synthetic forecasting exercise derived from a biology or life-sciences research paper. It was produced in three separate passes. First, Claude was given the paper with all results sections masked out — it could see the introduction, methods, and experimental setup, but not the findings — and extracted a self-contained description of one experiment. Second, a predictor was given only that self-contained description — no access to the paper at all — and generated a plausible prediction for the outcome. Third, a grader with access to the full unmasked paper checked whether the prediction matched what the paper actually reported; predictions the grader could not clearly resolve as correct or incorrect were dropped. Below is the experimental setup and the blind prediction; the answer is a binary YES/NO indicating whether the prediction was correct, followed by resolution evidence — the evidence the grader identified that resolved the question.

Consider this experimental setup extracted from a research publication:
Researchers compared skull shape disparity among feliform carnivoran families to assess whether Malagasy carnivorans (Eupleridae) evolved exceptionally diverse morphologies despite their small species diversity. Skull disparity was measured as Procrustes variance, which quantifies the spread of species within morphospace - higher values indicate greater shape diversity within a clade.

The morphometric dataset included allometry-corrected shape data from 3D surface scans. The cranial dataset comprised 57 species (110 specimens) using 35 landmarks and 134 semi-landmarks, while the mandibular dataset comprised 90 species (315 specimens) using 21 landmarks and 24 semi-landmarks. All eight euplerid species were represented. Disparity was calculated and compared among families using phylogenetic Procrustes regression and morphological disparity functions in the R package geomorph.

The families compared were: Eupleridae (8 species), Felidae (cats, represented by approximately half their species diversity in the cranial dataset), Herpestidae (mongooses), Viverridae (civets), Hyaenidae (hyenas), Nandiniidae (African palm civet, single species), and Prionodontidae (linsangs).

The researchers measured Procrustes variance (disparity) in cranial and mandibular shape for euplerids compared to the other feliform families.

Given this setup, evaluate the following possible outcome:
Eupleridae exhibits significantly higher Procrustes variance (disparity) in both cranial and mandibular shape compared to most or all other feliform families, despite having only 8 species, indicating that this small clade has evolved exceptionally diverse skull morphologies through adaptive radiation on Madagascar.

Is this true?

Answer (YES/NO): NO